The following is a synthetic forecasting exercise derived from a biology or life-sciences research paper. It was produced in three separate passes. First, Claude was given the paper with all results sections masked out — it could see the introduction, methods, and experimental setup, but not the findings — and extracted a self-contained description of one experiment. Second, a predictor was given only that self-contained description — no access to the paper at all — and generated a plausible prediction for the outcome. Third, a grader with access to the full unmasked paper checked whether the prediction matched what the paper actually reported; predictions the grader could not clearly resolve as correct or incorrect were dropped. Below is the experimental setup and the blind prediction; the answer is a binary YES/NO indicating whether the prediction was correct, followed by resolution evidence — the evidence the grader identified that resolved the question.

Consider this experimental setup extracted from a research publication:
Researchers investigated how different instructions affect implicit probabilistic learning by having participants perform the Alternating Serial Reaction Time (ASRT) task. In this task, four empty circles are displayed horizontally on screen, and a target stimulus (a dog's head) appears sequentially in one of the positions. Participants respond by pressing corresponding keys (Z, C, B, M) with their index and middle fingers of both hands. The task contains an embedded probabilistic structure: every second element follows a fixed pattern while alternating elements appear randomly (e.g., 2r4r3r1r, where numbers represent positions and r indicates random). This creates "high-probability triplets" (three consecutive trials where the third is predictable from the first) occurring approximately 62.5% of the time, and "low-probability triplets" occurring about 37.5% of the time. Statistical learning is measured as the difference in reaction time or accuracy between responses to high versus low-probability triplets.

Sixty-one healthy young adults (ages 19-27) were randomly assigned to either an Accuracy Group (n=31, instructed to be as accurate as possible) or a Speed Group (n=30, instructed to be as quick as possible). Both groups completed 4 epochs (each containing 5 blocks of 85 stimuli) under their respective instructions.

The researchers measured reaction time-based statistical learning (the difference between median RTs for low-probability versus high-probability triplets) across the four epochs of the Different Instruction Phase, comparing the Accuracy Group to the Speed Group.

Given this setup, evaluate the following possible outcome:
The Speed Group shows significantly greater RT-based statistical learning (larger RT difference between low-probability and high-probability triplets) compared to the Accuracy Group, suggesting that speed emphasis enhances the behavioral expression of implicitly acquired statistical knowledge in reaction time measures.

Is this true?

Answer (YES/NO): NO